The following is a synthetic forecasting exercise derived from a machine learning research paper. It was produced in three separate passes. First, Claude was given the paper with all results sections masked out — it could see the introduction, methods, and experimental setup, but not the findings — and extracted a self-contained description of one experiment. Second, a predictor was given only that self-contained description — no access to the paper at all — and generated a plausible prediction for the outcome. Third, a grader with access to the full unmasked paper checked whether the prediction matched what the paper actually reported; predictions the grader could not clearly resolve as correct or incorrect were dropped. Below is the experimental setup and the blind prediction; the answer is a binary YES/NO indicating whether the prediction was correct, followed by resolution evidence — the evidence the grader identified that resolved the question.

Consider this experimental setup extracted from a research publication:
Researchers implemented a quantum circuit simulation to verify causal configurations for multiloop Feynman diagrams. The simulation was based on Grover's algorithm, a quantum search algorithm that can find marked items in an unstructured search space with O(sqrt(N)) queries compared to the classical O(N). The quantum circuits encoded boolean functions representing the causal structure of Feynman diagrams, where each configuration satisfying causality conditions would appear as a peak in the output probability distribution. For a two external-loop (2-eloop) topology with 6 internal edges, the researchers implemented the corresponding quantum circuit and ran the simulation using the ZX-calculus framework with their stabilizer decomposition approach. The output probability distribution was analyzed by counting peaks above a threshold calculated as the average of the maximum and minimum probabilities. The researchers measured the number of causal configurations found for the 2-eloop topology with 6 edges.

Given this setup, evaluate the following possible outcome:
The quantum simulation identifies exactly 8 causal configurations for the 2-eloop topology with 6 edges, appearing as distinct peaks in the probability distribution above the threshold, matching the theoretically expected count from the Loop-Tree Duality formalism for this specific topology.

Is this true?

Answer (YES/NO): NO